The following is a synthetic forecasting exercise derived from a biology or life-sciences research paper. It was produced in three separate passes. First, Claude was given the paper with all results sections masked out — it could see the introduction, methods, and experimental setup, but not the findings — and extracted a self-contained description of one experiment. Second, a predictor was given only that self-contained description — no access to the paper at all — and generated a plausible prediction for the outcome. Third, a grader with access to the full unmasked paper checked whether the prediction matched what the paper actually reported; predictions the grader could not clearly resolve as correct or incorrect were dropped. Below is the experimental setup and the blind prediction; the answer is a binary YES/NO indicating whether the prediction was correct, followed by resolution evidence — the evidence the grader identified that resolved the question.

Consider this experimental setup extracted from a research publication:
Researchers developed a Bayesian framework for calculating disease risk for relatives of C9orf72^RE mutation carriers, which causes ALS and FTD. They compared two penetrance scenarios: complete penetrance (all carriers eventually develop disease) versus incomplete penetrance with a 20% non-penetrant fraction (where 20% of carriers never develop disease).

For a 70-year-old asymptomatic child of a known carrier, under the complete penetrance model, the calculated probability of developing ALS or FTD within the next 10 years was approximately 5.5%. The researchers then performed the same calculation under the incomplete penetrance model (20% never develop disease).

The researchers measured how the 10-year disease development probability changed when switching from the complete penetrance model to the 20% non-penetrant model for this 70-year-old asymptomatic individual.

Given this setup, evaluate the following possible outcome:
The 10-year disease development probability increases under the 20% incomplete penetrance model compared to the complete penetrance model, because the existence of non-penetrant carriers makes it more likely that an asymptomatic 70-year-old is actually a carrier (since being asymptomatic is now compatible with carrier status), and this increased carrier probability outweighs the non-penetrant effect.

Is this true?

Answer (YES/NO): NO